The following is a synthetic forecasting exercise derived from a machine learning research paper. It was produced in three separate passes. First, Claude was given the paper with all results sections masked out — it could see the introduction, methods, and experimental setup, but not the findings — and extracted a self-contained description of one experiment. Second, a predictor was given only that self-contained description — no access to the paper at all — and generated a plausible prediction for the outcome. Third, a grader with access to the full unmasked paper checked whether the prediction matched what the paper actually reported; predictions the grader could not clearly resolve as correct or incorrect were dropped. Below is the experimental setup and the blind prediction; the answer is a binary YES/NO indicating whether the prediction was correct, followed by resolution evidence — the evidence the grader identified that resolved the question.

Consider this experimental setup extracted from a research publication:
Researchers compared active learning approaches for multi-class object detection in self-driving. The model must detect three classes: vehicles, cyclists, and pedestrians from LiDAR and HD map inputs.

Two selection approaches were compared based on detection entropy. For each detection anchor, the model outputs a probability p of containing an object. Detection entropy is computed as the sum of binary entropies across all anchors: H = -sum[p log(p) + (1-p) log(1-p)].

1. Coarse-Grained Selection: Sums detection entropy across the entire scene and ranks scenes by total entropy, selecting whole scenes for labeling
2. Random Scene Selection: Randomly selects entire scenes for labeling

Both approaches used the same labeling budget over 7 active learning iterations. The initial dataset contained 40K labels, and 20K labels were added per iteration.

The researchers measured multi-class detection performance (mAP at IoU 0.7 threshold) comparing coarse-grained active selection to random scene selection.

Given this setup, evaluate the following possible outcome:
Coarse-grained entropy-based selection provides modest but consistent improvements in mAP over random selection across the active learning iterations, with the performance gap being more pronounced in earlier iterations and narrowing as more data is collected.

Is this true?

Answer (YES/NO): NO